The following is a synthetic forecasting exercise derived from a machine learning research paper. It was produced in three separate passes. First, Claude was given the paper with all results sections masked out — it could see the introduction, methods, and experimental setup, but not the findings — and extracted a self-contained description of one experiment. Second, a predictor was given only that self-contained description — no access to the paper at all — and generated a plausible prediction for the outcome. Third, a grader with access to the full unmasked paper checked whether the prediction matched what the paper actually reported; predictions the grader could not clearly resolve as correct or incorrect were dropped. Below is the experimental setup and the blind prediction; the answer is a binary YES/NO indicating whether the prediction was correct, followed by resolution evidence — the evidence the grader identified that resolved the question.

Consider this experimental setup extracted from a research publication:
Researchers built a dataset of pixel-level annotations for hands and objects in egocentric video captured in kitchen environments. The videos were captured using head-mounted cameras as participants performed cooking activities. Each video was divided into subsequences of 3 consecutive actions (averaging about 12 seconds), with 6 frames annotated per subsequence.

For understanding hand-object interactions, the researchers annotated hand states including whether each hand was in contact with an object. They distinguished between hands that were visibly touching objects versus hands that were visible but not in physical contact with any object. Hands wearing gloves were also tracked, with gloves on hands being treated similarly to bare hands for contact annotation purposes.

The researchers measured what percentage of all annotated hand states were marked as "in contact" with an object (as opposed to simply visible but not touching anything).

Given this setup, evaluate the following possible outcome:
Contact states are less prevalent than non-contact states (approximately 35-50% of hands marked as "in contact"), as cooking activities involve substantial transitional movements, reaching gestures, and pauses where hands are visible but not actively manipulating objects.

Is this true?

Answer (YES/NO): NO